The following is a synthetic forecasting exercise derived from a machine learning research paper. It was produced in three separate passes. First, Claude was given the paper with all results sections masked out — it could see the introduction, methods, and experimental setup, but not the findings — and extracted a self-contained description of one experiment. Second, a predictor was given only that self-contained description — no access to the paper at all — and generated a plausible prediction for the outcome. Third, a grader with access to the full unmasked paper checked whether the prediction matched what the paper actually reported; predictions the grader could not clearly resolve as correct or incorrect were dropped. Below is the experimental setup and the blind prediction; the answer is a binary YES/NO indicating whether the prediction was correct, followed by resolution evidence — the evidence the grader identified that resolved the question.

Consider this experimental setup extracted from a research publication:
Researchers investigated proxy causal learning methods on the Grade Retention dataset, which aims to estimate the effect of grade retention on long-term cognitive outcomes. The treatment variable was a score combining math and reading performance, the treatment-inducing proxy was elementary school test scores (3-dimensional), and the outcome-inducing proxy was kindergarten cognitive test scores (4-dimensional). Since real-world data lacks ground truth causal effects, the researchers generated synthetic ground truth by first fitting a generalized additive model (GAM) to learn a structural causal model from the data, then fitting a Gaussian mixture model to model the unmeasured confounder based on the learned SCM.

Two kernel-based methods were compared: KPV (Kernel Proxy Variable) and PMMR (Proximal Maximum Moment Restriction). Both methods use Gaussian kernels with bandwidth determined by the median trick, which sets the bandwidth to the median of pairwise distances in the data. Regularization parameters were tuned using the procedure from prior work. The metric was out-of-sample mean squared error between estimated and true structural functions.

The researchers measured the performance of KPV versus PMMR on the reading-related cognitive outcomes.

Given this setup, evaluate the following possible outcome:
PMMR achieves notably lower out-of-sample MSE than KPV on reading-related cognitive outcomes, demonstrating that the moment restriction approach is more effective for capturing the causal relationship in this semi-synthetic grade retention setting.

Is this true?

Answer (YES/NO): YES